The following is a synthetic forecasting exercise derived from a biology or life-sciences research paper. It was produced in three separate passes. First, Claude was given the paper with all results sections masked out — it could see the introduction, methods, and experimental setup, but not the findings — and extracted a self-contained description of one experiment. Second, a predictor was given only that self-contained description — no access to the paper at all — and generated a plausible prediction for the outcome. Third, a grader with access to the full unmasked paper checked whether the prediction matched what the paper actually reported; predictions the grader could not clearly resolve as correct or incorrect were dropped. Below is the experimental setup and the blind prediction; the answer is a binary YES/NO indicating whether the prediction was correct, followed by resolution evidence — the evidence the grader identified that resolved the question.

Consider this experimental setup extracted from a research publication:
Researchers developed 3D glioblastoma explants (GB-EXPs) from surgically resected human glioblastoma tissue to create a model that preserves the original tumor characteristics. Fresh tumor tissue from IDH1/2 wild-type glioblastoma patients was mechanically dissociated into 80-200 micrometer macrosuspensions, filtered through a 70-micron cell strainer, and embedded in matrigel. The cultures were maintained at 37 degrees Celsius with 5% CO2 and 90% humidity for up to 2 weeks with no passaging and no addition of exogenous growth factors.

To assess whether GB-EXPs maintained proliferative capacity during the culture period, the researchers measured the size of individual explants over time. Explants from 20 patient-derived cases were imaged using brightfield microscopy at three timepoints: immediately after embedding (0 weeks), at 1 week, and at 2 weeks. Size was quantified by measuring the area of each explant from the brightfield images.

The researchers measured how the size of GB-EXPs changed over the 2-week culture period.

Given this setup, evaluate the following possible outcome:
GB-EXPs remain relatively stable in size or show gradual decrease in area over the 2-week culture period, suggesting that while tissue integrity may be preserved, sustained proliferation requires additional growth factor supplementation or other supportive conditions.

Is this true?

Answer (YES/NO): NO